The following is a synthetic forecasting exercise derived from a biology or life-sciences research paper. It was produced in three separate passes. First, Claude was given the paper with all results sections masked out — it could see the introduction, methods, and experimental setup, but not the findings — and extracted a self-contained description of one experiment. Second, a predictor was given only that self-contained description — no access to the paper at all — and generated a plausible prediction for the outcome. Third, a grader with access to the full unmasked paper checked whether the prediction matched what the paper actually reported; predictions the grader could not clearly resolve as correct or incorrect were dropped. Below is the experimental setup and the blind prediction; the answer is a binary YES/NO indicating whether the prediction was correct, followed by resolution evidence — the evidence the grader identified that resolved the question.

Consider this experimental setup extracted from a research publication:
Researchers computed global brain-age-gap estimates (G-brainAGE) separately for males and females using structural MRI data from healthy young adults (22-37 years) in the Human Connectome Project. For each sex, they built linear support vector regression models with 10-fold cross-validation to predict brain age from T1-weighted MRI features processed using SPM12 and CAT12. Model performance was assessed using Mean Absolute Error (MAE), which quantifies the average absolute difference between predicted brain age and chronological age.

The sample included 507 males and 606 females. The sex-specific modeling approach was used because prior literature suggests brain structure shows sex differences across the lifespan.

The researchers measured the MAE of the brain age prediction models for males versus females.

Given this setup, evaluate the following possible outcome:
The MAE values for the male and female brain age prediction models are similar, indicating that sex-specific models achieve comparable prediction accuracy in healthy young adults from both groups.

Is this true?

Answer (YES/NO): YES